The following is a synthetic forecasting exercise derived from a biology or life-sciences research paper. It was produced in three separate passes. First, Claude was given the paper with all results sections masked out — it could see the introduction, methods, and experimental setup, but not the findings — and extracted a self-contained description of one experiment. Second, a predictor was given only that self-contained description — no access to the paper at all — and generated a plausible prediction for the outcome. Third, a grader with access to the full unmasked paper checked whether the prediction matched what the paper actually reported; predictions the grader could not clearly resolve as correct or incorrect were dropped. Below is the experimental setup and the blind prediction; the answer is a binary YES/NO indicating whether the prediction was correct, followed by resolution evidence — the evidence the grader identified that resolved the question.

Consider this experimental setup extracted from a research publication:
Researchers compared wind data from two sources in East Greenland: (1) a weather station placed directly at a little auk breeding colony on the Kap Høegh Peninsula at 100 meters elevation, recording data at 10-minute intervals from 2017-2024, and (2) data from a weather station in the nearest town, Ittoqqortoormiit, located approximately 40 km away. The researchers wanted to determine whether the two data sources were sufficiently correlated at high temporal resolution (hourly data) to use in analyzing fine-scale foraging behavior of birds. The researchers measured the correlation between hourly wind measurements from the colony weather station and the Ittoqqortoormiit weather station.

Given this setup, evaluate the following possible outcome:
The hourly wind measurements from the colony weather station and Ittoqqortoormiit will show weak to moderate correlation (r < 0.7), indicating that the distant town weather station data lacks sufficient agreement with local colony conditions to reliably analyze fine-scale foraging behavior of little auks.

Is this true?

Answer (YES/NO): YES